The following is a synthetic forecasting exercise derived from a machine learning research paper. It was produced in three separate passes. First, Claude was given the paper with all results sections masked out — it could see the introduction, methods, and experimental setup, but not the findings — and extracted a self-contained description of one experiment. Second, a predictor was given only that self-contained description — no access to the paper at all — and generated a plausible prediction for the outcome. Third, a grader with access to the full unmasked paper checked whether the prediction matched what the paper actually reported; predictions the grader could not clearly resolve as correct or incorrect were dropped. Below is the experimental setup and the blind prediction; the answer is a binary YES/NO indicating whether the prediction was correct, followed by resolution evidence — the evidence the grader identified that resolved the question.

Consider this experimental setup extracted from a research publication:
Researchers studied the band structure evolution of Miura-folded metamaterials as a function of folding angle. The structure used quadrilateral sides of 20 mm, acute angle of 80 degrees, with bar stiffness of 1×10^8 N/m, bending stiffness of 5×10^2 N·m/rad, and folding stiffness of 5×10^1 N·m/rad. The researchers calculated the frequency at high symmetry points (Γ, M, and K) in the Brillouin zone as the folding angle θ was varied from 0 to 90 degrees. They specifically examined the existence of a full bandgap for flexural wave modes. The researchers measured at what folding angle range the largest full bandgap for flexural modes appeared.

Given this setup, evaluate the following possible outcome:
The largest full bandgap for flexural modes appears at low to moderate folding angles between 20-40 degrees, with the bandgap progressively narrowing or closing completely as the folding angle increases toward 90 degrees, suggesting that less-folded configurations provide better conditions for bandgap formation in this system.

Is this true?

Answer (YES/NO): NO